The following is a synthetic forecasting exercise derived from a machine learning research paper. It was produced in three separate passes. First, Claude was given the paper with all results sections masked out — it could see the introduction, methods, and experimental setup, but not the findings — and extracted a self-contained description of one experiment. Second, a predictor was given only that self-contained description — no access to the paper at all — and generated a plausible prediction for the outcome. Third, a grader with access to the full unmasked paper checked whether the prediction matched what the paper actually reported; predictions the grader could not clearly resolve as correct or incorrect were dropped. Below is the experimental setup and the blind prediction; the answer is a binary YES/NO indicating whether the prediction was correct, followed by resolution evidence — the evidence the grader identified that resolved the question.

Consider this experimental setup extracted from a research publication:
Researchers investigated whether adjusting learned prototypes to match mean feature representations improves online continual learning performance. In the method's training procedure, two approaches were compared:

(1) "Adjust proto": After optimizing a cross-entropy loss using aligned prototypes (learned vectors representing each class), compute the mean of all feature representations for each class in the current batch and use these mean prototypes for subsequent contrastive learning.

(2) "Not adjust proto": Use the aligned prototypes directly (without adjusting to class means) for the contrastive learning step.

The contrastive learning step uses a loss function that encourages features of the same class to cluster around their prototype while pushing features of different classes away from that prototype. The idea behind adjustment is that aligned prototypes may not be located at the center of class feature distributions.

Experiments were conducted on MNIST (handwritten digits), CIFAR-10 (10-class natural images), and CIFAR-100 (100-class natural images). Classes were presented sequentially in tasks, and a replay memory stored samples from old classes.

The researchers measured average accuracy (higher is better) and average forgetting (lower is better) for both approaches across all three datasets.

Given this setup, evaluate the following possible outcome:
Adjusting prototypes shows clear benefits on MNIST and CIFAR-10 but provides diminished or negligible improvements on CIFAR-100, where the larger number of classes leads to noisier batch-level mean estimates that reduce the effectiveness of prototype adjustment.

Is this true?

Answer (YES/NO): NO